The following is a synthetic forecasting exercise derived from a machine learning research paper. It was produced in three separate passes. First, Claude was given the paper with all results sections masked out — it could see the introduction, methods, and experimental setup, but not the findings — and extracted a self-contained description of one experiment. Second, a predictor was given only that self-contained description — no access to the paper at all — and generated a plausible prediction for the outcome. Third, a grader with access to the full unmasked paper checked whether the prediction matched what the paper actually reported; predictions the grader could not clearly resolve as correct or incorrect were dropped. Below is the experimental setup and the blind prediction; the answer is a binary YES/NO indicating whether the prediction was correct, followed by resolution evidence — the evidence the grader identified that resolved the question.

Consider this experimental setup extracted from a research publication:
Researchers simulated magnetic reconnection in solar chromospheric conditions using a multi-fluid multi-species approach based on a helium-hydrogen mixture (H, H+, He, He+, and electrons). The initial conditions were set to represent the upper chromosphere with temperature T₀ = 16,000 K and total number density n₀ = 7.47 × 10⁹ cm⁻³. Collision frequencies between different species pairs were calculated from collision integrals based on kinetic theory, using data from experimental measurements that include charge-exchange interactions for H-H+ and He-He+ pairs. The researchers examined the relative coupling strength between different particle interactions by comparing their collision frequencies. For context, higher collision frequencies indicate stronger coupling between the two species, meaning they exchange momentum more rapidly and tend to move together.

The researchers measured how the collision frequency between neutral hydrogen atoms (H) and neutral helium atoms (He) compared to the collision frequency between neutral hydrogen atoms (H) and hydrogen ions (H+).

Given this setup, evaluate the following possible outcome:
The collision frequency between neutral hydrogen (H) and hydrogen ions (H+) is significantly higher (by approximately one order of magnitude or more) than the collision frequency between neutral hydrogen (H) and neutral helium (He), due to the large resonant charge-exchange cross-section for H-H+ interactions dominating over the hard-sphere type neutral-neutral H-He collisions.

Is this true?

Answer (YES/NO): YES